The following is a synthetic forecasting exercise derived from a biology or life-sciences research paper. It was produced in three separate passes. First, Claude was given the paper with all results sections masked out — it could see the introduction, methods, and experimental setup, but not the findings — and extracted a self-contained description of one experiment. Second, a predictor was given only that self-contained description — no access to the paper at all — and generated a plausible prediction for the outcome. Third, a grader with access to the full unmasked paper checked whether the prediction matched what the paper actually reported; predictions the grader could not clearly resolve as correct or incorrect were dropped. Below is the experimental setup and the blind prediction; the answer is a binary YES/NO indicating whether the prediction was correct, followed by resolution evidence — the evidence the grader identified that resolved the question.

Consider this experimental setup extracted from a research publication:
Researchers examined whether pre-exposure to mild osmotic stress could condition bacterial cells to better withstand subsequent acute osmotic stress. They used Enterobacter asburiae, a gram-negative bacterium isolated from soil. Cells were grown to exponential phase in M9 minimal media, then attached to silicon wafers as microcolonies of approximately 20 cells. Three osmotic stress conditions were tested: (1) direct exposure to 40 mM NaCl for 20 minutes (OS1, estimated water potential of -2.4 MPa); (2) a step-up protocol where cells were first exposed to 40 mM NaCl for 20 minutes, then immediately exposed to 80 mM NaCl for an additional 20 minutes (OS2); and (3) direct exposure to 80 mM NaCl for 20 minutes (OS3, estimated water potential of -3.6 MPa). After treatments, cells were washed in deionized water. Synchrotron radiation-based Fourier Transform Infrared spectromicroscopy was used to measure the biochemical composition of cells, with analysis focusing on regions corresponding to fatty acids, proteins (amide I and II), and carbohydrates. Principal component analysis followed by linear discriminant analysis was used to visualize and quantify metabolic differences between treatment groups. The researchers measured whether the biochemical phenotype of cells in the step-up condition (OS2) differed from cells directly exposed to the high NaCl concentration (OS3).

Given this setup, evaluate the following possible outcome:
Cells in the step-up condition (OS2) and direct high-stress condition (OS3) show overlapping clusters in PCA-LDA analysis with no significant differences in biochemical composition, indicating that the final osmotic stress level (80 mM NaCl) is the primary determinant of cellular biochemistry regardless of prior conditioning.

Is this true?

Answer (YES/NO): NO